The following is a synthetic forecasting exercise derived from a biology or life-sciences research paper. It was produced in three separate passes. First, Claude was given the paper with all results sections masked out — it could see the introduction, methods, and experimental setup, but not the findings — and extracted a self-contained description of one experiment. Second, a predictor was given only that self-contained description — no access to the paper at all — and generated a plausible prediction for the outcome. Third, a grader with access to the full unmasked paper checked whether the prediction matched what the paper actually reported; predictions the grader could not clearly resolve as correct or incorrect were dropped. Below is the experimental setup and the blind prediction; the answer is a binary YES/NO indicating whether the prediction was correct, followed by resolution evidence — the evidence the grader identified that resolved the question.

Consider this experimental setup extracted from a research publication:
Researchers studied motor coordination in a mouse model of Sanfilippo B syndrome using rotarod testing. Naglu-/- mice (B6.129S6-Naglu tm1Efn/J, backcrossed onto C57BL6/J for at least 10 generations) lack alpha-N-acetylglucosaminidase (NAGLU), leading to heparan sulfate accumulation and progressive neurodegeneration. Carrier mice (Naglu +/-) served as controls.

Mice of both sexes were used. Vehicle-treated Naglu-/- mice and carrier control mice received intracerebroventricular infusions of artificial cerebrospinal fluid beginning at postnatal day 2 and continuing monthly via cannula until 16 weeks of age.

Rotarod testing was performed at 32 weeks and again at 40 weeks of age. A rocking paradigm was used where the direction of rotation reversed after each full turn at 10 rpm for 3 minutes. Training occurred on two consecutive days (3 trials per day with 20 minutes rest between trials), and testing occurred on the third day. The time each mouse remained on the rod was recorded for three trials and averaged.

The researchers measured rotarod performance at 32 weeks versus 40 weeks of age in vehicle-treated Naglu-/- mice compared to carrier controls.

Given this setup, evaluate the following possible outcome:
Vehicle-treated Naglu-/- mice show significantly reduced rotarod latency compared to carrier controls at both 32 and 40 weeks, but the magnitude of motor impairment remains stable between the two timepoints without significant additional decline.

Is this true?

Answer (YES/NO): NO